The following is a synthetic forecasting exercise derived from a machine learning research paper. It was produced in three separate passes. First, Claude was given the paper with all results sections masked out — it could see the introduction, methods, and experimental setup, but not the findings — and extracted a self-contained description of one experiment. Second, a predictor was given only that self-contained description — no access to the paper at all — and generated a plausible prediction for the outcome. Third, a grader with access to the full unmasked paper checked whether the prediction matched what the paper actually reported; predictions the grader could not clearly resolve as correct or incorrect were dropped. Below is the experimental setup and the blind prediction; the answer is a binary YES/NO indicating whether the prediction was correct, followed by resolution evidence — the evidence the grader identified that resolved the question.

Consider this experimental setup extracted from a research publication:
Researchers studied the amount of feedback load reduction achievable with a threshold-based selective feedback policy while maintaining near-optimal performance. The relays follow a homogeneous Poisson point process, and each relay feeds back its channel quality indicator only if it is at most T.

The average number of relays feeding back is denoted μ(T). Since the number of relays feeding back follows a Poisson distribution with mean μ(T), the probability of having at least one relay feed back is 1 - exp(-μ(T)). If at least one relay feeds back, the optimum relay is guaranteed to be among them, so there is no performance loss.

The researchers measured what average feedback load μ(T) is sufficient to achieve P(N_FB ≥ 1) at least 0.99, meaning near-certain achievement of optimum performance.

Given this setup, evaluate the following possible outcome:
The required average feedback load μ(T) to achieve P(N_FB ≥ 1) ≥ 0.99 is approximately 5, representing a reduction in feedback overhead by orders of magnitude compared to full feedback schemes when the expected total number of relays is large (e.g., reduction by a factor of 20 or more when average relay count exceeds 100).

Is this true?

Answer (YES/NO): YES